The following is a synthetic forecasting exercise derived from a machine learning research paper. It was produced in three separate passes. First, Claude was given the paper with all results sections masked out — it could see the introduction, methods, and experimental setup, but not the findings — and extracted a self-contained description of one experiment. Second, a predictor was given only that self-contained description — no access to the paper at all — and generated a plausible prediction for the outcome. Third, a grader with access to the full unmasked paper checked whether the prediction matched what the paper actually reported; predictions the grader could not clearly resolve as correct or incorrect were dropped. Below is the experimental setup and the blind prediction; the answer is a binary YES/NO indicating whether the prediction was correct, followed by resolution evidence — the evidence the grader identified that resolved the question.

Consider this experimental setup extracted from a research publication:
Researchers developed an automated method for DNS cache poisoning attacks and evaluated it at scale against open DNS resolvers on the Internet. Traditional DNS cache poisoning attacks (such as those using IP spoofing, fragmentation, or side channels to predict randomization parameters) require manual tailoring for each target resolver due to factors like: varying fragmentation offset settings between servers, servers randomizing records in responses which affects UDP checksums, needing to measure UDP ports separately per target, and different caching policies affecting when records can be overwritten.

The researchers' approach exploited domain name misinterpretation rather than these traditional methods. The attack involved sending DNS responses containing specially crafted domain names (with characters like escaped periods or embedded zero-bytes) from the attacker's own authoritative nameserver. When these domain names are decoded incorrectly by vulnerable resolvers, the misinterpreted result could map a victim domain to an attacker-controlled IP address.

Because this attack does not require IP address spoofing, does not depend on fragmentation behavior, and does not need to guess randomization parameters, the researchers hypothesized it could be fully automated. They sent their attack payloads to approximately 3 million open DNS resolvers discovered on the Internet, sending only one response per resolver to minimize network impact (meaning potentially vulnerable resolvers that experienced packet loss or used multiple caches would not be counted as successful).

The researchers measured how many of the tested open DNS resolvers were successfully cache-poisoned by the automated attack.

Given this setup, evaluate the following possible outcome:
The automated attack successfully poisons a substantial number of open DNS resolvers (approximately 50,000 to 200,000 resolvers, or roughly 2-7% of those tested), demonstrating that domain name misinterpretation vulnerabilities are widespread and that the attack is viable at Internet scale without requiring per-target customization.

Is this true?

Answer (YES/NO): NO